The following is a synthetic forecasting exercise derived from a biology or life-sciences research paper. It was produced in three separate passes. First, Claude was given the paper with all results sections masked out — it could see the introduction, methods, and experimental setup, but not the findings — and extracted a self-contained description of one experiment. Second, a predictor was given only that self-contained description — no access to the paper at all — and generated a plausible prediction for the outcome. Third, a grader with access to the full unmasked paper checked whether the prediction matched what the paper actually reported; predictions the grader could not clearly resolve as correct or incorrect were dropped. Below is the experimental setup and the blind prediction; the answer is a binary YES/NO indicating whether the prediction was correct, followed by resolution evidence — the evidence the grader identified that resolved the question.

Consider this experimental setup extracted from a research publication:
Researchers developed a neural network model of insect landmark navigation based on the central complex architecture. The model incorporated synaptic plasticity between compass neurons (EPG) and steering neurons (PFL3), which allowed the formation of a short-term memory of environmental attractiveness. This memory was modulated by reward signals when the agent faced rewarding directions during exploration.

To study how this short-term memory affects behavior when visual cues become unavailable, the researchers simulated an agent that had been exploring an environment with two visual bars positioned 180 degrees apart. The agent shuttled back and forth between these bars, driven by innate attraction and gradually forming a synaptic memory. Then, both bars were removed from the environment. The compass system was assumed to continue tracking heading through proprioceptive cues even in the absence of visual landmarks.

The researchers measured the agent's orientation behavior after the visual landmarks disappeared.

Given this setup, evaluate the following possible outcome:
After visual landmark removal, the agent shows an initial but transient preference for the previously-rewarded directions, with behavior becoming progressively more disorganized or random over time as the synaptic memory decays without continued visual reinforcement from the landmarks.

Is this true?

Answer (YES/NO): NO